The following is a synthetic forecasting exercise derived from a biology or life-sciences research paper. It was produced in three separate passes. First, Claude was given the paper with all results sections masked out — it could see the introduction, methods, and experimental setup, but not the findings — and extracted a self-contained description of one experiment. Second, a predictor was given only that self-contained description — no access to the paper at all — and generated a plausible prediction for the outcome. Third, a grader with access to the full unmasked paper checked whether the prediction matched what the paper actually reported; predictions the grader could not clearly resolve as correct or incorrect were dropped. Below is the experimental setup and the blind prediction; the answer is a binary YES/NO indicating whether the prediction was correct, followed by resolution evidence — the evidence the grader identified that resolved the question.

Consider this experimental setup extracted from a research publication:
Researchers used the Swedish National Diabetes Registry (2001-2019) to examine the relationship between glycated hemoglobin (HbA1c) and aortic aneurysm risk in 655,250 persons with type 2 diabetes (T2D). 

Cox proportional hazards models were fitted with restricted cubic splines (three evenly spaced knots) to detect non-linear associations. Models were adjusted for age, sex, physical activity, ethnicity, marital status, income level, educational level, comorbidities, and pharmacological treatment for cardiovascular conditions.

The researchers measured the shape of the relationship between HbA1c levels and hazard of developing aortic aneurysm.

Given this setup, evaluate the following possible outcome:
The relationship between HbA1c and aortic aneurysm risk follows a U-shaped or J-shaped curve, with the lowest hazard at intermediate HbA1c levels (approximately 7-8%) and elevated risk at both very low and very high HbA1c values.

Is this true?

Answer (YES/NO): NO